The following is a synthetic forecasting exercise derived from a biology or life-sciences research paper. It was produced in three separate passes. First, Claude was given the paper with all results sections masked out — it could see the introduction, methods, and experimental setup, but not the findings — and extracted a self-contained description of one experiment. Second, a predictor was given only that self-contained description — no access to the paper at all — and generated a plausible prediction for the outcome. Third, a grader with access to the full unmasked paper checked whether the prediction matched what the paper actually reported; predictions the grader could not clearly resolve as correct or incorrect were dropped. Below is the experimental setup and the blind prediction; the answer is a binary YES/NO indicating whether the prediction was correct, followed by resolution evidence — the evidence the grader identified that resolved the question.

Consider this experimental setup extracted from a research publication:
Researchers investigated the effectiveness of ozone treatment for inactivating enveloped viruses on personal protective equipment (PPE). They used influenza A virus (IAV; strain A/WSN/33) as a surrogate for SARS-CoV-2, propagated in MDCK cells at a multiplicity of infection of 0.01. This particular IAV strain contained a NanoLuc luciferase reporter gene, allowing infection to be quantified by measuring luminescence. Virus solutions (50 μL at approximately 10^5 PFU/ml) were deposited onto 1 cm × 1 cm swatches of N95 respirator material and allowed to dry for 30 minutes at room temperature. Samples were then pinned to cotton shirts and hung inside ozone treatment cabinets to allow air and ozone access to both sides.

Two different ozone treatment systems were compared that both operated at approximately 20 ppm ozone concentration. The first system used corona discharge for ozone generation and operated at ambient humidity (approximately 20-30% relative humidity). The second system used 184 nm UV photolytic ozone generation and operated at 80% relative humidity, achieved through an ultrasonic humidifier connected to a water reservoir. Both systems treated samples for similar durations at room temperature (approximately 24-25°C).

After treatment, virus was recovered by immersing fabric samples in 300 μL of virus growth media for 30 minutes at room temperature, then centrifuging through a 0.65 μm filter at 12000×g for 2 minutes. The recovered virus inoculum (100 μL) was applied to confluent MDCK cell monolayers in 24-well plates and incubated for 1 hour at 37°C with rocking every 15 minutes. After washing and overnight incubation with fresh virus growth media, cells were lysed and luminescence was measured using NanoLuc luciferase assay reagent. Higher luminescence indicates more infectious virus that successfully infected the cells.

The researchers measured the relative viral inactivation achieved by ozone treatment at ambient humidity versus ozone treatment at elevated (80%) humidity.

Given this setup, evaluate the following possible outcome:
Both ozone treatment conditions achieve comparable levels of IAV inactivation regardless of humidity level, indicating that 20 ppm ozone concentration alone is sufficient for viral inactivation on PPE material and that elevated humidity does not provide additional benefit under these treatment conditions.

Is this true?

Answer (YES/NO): NO